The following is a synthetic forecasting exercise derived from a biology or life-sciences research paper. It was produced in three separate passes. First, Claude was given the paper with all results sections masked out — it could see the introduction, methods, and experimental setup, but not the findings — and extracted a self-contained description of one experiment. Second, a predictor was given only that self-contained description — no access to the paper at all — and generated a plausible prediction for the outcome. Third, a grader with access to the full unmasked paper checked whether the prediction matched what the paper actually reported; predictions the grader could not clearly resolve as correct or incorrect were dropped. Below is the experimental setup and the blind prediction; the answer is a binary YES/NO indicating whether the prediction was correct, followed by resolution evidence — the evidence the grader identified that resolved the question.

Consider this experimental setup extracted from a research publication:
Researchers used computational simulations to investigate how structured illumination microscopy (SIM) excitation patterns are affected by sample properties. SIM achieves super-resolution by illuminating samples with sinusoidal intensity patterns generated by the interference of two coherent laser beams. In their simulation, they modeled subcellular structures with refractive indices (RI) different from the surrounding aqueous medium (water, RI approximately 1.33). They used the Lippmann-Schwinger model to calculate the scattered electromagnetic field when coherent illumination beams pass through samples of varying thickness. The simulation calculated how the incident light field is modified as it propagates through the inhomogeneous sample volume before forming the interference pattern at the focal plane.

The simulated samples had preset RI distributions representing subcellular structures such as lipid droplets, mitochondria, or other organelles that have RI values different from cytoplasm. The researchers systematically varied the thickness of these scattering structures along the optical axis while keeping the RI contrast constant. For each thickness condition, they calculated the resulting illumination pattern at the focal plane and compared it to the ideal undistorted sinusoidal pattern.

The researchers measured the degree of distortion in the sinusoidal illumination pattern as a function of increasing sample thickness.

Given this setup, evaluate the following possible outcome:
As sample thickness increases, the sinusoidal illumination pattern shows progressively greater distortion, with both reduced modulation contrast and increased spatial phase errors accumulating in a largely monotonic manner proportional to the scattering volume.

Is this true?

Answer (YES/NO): NO